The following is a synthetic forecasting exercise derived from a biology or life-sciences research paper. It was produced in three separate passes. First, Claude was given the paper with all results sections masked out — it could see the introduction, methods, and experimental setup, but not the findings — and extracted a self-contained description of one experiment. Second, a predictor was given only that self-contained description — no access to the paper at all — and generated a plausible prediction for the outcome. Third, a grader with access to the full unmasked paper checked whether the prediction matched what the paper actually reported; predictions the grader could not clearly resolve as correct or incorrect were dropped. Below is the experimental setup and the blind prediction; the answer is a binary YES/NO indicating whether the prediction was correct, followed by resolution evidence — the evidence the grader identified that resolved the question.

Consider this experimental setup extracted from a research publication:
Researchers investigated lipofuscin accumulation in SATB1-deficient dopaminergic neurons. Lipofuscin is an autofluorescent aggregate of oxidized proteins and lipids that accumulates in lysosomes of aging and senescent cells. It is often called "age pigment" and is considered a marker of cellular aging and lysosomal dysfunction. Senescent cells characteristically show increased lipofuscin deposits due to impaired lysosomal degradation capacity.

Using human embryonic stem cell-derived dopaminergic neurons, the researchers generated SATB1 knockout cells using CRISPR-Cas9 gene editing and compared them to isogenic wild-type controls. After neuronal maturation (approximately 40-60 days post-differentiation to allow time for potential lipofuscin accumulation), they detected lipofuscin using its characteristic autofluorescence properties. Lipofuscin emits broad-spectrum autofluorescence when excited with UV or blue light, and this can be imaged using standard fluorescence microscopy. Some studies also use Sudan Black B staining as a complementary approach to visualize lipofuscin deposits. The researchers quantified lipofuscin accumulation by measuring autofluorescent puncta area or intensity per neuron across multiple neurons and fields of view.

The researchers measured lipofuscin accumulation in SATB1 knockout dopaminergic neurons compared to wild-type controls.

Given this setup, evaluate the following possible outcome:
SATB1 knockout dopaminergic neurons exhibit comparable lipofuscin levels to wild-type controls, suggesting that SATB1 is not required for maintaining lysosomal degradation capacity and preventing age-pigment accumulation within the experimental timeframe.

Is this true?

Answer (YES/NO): NO